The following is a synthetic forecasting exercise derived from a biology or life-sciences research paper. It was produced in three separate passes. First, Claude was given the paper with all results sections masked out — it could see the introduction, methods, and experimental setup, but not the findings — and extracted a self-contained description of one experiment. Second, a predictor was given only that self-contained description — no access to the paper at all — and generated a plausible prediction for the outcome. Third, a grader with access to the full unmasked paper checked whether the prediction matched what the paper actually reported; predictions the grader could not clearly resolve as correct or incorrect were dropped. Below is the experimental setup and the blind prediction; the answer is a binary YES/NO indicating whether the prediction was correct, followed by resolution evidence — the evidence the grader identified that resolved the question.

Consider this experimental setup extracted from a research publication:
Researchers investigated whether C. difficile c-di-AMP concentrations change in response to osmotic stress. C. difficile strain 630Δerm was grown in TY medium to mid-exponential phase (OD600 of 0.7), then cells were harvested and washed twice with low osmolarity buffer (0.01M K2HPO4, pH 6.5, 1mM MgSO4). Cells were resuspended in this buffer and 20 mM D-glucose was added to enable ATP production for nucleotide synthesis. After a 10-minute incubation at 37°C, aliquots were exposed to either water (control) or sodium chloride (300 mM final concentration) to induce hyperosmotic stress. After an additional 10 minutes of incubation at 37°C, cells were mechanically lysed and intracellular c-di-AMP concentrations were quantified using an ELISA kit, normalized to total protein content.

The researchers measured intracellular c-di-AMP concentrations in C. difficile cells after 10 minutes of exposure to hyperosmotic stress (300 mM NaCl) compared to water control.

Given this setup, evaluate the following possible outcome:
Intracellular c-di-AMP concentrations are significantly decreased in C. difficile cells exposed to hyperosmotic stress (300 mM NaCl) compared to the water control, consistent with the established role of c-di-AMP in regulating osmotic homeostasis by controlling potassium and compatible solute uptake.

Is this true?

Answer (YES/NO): NO